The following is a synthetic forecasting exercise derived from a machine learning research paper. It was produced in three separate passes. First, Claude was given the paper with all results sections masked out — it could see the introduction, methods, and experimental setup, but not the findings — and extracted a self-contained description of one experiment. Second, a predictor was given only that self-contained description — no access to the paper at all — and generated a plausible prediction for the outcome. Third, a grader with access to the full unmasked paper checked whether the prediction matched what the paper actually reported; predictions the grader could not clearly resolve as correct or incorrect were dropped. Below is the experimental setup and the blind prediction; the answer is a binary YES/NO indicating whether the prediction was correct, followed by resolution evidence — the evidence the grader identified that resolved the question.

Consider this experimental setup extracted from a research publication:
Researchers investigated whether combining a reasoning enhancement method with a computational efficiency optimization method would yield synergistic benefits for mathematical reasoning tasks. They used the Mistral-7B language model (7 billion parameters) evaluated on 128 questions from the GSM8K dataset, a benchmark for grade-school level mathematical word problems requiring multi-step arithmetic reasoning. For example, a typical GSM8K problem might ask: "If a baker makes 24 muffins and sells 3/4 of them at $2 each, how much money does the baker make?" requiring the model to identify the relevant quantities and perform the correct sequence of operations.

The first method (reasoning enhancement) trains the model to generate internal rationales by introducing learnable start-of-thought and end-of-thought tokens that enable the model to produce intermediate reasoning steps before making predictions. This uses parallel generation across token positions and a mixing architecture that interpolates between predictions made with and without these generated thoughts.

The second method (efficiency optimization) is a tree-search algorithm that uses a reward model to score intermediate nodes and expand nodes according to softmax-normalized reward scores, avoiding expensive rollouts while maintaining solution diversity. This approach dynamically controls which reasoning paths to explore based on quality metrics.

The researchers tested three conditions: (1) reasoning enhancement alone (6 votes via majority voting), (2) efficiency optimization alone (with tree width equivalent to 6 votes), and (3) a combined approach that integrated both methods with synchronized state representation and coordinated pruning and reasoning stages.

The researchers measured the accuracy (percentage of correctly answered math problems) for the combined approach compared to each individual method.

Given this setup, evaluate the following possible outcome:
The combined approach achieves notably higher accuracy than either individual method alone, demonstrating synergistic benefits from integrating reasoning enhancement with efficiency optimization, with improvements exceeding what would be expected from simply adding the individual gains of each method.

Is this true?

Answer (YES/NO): NO